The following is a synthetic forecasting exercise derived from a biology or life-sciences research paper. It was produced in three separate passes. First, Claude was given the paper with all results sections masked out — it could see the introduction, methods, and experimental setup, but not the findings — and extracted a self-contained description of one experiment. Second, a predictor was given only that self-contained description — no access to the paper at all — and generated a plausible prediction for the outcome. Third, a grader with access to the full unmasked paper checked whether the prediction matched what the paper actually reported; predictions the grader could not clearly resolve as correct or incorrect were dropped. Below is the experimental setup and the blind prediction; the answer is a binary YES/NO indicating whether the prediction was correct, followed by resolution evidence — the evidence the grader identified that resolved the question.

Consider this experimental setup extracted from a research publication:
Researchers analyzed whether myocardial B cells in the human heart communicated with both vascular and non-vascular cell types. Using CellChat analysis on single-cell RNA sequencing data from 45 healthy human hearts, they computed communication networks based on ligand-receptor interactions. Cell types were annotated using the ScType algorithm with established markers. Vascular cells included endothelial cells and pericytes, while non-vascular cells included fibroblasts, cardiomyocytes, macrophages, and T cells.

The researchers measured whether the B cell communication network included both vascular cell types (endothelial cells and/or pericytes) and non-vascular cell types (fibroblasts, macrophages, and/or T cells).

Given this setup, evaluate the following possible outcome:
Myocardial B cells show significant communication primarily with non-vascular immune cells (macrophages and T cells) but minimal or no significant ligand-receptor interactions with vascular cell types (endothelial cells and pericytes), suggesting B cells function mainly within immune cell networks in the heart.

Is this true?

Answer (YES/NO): NO